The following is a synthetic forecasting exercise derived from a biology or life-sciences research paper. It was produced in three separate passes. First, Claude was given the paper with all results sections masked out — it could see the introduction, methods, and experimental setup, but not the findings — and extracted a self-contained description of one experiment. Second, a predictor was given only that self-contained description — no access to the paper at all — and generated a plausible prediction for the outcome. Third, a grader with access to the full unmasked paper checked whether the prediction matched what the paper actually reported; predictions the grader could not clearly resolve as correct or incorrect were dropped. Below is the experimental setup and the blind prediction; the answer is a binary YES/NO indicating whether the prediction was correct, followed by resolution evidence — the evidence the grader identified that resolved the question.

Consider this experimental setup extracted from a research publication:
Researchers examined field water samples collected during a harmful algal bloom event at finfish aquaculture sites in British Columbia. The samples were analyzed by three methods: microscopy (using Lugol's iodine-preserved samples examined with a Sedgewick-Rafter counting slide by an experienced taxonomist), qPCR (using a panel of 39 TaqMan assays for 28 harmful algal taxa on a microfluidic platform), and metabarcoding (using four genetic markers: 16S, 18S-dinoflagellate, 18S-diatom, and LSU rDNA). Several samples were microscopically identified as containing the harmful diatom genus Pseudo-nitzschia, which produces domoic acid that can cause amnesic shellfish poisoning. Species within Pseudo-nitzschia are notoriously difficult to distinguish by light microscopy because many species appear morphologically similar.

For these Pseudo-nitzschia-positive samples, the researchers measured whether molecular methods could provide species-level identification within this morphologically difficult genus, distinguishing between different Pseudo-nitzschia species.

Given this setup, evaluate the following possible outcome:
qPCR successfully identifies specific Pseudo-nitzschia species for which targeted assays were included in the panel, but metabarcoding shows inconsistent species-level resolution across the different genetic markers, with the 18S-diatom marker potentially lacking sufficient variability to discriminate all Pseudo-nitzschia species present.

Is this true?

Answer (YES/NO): NO